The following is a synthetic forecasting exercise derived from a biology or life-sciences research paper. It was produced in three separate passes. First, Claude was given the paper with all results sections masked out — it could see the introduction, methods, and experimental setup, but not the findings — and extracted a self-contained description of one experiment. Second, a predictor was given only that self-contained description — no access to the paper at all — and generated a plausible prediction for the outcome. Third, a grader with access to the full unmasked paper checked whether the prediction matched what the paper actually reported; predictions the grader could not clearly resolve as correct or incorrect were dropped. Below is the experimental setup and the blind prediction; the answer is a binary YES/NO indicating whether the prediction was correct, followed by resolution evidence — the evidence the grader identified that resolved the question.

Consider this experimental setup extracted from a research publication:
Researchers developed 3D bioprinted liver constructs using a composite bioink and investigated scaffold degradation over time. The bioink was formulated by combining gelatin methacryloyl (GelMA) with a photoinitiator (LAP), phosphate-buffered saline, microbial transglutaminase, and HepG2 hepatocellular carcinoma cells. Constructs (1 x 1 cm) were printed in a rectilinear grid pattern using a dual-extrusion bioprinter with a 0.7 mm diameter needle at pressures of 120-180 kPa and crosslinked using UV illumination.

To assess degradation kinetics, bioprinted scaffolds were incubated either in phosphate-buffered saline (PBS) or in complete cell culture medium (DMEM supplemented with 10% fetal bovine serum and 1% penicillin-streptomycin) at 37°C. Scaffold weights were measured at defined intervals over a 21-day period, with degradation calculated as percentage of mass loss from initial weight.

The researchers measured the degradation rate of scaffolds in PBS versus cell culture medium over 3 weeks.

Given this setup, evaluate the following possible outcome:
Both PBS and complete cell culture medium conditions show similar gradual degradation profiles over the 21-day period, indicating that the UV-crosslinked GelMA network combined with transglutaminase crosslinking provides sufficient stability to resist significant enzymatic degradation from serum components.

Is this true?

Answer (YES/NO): NO